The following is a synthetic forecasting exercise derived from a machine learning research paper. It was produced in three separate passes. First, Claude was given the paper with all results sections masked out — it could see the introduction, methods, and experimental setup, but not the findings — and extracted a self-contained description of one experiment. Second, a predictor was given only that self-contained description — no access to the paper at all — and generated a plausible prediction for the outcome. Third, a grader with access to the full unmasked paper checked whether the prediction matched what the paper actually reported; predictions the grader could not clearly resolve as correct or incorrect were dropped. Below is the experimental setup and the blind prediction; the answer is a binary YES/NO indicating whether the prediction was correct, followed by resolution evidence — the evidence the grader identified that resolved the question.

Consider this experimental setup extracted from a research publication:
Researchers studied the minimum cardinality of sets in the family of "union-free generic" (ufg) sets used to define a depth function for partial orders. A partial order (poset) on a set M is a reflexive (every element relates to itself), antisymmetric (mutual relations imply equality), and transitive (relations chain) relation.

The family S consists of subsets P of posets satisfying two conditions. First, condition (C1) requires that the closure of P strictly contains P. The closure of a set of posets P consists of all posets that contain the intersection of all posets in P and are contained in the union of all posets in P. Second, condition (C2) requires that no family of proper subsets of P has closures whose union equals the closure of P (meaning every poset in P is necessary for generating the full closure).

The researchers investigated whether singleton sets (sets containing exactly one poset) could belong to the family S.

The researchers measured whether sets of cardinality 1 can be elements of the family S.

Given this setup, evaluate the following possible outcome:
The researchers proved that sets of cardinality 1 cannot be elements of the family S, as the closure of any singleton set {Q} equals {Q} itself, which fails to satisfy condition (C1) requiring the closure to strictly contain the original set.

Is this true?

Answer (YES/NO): YES